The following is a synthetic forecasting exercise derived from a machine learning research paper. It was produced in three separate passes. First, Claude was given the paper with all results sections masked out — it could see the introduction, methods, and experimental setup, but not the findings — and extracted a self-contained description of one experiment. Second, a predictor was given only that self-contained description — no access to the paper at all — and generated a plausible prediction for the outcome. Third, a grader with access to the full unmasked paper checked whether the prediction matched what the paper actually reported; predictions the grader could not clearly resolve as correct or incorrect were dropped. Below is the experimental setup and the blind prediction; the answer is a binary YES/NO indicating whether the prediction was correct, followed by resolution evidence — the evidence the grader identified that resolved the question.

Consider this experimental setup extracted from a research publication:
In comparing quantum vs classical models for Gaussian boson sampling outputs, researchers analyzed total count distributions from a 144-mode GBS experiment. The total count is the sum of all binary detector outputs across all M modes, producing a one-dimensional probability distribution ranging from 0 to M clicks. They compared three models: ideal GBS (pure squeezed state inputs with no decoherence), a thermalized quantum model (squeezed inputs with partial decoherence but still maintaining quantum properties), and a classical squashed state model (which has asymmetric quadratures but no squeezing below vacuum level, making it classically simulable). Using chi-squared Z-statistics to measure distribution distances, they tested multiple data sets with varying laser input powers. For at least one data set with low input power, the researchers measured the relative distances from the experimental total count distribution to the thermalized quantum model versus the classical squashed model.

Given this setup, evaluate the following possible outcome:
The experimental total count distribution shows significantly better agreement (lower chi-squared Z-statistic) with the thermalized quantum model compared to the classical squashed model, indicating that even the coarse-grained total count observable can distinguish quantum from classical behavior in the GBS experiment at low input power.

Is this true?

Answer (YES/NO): YES